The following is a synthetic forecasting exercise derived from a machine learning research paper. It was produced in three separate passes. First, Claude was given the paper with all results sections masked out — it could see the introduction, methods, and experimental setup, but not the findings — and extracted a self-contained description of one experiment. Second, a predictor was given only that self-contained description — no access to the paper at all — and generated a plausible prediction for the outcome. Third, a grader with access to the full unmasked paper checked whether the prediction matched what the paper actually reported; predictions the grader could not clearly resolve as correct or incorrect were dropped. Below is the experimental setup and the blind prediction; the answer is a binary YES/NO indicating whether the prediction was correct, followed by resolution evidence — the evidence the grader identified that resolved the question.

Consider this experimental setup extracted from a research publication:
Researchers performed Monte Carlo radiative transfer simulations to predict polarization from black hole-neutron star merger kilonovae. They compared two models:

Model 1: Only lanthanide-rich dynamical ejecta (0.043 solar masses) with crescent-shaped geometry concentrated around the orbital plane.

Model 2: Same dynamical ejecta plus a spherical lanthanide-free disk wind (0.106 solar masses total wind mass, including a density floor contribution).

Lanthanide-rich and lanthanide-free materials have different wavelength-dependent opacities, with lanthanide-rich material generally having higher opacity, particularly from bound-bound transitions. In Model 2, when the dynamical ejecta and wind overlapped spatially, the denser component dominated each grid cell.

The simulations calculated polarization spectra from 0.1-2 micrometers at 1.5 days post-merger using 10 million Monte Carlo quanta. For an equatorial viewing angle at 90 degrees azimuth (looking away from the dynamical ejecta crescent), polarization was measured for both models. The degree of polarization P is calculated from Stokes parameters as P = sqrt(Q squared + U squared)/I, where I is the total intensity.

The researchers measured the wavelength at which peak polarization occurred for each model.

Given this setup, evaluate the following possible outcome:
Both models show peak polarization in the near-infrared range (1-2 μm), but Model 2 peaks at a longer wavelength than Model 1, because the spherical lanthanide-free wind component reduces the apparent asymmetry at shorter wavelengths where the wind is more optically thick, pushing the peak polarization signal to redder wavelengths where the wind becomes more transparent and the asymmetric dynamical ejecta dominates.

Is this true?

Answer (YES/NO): NO